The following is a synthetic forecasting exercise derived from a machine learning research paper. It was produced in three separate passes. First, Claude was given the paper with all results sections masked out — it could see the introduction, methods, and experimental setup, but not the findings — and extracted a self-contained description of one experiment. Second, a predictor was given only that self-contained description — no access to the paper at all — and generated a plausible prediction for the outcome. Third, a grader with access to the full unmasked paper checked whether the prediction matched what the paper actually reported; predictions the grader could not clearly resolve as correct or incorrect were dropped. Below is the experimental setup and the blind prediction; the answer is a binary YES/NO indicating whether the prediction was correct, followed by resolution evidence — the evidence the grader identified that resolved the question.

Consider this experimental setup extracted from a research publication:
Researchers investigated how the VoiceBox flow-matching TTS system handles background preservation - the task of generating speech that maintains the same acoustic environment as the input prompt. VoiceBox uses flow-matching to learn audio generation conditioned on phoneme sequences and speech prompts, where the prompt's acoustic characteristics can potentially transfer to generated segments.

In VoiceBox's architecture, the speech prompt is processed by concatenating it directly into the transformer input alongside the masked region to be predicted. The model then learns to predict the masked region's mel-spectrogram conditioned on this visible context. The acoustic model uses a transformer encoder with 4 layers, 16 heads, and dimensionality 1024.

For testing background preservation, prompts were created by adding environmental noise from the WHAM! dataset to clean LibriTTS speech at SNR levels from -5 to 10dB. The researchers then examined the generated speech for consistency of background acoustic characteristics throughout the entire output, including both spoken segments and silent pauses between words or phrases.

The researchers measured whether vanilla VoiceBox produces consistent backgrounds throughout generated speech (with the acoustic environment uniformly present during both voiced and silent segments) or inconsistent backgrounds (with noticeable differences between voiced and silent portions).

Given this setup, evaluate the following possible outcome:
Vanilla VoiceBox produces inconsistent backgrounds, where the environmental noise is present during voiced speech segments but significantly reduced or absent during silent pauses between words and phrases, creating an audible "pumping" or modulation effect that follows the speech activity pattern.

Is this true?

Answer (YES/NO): YES